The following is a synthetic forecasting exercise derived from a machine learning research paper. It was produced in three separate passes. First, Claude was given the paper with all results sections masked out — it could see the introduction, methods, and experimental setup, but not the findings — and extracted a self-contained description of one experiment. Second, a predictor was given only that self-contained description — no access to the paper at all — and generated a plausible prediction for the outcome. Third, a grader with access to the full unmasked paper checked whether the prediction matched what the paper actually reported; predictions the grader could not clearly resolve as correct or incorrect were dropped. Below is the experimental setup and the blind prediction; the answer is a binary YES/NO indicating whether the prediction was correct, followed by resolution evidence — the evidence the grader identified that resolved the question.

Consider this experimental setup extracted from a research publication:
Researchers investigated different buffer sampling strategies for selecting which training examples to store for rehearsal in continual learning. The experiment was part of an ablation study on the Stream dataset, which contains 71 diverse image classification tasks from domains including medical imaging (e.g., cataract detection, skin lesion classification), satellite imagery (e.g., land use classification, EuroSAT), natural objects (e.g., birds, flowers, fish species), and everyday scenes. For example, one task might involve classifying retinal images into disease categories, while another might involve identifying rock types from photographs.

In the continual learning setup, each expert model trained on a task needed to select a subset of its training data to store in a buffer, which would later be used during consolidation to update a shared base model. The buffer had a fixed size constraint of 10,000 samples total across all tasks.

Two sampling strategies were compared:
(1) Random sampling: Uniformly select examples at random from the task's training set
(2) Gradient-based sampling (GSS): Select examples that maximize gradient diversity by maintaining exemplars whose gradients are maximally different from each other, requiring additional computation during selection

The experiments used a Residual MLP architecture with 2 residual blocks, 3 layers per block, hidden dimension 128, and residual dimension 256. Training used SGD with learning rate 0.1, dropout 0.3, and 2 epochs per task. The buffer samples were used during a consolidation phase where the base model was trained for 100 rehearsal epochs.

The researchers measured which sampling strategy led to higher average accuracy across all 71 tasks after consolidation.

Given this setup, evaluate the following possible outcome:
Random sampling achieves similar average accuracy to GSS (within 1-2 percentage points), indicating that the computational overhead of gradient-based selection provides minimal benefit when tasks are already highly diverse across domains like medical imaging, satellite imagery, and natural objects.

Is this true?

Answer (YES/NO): NO